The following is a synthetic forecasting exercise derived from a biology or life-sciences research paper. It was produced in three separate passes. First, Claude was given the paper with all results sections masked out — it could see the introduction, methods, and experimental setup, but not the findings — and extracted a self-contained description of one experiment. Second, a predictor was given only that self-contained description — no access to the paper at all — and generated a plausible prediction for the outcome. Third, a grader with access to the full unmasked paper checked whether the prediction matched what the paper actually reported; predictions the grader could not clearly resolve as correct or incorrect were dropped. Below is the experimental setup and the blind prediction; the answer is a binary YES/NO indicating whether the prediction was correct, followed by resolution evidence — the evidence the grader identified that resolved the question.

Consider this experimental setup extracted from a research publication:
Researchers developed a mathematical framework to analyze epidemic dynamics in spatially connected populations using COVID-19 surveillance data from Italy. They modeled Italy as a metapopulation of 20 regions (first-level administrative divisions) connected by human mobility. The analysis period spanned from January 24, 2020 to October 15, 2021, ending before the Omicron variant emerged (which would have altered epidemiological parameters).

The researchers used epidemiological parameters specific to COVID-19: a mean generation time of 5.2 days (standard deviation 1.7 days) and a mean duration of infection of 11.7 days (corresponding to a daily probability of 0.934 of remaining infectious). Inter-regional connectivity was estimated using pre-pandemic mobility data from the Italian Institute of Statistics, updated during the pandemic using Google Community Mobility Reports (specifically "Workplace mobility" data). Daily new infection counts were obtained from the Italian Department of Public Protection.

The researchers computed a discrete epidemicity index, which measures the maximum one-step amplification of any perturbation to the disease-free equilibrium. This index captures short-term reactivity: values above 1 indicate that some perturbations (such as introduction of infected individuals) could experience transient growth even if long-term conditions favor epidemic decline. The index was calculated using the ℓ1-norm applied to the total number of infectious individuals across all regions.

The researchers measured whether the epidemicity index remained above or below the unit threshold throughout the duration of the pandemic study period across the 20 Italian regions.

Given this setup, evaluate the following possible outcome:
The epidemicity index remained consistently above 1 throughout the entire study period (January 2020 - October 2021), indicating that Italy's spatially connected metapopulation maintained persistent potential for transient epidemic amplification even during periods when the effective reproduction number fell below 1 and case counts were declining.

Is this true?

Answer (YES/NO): YES